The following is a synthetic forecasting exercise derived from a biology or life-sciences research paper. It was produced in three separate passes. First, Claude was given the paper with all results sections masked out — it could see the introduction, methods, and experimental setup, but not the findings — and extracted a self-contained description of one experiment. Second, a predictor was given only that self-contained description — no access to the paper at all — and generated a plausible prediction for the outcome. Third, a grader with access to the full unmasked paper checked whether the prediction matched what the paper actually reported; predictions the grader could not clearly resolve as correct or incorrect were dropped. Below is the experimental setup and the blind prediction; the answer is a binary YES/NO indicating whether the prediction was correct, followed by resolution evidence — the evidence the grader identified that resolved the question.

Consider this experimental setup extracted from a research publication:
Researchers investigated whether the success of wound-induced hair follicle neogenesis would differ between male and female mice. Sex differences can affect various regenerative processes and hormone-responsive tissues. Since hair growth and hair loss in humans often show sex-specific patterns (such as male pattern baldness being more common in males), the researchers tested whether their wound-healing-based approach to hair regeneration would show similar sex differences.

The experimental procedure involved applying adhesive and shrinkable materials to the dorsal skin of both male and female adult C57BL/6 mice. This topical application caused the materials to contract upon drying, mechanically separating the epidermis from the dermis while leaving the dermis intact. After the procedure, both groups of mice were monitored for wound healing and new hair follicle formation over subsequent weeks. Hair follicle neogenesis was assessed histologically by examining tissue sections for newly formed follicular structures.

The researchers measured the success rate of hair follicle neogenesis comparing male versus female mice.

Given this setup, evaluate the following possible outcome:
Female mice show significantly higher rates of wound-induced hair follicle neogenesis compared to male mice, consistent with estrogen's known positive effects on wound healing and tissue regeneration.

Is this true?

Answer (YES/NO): NO